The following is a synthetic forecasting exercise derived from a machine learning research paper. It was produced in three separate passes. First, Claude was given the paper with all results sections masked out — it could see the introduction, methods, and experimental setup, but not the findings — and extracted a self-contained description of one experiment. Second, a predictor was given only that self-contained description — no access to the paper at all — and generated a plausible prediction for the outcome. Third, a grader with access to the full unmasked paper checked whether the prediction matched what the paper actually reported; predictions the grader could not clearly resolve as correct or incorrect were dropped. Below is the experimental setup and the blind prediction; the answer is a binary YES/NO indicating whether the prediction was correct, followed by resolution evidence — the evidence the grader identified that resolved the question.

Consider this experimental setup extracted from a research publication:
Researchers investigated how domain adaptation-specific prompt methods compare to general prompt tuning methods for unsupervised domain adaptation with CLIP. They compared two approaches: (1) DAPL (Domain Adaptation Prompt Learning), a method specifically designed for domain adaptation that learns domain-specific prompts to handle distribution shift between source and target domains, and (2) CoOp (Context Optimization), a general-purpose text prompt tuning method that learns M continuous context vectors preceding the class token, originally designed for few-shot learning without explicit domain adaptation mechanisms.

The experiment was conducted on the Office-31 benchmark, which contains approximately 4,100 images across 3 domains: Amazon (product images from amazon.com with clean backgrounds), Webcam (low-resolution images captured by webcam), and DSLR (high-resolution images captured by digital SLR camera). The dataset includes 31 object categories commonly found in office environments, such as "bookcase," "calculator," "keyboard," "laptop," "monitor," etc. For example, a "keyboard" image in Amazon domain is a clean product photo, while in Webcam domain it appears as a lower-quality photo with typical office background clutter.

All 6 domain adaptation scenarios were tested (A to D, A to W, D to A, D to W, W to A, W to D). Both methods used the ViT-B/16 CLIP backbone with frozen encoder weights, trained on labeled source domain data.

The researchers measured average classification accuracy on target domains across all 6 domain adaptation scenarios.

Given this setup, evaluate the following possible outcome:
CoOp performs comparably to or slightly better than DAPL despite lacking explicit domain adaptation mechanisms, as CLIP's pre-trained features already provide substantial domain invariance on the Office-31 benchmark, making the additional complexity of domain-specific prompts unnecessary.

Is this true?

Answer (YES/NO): NO